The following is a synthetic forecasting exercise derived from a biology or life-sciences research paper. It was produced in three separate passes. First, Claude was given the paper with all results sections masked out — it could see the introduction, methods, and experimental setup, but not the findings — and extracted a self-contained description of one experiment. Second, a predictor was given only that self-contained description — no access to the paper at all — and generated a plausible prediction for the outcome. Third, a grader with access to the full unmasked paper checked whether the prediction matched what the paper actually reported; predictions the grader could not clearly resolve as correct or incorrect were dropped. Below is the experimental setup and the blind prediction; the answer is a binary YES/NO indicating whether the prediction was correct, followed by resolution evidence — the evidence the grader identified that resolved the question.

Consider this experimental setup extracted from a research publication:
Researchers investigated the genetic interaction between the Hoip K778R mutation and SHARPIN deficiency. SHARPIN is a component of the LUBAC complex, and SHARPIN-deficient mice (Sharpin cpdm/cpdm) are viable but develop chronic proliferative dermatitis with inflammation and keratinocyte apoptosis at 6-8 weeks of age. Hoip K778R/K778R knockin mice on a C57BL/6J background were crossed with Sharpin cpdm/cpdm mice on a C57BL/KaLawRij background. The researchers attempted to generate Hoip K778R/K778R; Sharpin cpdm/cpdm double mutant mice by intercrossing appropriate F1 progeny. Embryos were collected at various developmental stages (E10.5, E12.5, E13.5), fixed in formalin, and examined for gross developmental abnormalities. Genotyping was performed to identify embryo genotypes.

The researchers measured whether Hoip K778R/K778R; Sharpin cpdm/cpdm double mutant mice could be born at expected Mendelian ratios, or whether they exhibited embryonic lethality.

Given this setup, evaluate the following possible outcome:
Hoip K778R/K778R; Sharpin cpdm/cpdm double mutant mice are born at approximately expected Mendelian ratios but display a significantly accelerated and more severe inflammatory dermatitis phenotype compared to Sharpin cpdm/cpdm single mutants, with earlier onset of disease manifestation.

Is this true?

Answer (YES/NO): NO